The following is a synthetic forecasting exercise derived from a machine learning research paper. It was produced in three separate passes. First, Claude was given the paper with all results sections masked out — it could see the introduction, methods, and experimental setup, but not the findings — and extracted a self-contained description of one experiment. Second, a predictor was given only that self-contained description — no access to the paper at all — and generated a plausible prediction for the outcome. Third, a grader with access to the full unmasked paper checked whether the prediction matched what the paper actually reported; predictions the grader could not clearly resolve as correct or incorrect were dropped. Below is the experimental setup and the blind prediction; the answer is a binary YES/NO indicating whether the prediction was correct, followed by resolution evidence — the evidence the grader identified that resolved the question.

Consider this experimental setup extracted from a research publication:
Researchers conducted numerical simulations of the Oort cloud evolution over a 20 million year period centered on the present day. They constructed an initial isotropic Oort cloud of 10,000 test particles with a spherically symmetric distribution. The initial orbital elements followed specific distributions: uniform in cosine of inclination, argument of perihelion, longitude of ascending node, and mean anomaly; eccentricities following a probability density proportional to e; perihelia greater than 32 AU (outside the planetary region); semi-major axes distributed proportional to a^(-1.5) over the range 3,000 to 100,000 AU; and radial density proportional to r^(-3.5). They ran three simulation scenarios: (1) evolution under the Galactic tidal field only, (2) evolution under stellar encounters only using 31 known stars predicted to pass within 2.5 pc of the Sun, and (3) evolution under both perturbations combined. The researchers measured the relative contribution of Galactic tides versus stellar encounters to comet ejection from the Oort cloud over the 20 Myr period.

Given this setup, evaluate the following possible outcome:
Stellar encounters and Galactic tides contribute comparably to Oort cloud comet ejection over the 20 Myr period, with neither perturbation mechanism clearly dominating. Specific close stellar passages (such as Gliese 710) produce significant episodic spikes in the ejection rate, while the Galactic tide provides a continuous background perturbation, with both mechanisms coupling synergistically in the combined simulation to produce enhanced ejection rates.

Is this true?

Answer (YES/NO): NO